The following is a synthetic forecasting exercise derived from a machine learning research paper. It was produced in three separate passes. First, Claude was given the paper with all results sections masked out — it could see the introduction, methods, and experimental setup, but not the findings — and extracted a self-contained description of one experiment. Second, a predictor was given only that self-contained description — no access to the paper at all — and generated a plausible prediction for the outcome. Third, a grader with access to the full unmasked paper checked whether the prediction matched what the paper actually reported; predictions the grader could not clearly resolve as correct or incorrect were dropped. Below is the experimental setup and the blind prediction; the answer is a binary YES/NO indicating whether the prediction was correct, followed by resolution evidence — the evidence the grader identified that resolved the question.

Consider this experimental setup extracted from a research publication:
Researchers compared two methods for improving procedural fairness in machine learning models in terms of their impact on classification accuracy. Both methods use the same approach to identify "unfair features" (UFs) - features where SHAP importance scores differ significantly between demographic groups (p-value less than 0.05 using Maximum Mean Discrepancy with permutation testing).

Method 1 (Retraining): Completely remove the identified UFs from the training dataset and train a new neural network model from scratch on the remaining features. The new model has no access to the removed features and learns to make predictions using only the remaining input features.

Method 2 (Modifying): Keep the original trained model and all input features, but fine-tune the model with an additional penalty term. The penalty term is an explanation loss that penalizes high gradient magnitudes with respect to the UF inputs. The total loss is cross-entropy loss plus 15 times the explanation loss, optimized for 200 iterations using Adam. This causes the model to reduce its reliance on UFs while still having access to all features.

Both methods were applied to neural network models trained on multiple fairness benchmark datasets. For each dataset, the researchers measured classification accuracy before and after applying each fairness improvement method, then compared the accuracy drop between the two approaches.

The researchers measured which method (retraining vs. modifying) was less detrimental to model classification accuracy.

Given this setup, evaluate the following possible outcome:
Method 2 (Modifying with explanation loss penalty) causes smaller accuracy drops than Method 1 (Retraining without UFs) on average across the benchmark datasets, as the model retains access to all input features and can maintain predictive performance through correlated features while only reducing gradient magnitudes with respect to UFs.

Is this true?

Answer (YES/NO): NO